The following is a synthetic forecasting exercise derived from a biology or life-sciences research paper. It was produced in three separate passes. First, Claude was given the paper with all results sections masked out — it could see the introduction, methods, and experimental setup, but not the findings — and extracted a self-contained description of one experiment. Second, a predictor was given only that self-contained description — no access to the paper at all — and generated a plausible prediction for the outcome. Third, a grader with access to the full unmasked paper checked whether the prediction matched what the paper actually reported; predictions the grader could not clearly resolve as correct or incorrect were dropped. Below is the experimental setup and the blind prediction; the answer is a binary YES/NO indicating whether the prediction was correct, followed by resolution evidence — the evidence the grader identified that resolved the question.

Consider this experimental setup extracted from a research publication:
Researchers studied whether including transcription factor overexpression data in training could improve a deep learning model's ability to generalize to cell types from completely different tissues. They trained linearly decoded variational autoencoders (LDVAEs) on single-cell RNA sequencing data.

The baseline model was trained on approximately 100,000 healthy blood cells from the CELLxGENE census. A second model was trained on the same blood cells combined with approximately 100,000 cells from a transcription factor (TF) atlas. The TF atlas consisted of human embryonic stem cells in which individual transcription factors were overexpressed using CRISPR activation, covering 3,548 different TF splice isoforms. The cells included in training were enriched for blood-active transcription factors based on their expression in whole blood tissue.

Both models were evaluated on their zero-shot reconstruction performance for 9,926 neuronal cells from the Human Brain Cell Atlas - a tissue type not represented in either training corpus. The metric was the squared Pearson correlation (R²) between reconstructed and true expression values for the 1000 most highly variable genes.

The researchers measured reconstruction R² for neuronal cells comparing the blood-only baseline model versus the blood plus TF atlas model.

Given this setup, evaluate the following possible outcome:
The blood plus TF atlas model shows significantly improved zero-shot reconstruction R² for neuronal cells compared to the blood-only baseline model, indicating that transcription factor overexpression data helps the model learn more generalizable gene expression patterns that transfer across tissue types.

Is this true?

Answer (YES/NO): YES